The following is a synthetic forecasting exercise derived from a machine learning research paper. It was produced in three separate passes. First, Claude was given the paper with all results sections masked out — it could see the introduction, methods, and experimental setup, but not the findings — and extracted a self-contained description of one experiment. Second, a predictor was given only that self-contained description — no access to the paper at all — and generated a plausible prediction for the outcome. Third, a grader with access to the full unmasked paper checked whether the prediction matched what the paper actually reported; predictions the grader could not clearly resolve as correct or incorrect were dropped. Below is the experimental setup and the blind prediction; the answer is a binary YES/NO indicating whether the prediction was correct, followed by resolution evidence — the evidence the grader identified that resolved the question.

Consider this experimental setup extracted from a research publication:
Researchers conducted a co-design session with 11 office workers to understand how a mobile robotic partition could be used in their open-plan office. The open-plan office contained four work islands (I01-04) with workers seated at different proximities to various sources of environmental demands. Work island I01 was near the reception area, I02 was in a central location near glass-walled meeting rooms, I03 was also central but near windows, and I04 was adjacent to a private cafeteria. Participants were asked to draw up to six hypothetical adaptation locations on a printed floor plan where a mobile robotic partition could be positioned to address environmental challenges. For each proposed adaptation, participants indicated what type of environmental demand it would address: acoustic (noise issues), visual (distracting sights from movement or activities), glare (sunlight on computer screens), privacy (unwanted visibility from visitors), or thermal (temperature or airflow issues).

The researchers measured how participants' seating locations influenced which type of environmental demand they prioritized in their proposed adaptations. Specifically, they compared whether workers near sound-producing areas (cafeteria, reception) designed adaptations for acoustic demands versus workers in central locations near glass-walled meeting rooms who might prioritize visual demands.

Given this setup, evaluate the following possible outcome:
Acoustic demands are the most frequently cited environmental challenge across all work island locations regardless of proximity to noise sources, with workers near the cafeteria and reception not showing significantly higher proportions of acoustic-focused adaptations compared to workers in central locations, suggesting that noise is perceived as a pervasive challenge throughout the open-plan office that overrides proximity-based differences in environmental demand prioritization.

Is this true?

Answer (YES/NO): NO